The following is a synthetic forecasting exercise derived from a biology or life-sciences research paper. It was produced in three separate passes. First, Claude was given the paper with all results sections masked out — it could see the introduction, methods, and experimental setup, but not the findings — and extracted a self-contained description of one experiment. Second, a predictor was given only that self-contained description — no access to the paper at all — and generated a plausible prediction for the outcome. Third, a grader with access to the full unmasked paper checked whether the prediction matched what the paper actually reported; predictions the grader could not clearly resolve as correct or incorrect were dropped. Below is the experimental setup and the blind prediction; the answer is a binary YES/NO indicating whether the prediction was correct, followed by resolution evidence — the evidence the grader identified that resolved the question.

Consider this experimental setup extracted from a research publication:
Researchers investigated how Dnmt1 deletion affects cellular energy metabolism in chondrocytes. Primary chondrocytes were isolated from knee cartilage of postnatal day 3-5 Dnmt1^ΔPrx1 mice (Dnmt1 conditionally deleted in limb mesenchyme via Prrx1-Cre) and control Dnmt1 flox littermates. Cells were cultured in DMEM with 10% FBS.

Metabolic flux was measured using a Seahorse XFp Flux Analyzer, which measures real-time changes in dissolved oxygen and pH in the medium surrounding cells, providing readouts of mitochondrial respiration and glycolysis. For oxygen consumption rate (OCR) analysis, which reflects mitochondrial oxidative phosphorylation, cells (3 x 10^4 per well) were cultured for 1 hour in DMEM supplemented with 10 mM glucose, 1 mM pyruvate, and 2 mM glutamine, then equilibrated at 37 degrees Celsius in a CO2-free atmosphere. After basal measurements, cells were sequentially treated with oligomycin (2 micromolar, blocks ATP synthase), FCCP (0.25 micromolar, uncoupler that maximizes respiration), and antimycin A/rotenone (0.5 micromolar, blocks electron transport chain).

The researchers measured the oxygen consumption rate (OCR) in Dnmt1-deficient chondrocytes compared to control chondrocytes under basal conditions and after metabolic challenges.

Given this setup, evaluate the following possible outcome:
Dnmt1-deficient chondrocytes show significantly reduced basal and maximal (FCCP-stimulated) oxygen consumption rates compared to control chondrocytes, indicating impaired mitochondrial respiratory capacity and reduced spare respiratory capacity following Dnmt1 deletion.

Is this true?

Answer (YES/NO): NO